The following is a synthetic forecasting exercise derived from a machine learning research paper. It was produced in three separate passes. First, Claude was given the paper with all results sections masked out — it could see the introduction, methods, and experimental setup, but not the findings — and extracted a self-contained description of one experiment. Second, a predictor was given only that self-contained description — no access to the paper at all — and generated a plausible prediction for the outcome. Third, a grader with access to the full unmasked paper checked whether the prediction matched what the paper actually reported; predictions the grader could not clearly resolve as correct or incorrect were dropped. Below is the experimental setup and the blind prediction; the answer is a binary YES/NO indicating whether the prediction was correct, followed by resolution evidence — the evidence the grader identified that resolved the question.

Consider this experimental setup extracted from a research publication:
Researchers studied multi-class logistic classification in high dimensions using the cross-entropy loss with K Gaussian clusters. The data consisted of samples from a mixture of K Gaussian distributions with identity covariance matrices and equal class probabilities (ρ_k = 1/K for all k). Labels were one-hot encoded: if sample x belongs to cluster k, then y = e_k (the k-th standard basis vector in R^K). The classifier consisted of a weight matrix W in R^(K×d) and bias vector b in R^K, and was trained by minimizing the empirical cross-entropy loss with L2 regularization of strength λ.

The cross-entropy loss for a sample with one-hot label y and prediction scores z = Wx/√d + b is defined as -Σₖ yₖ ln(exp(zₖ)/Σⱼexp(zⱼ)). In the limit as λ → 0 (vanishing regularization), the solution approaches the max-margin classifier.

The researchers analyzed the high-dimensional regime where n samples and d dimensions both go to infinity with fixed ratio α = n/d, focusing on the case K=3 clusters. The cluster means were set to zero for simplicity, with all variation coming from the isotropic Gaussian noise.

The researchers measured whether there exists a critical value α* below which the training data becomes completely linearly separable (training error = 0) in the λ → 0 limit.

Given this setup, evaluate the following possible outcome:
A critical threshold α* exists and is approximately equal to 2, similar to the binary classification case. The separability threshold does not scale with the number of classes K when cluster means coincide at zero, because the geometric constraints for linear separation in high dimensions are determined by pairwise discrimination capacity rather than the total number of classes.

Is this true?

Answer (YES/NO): NO